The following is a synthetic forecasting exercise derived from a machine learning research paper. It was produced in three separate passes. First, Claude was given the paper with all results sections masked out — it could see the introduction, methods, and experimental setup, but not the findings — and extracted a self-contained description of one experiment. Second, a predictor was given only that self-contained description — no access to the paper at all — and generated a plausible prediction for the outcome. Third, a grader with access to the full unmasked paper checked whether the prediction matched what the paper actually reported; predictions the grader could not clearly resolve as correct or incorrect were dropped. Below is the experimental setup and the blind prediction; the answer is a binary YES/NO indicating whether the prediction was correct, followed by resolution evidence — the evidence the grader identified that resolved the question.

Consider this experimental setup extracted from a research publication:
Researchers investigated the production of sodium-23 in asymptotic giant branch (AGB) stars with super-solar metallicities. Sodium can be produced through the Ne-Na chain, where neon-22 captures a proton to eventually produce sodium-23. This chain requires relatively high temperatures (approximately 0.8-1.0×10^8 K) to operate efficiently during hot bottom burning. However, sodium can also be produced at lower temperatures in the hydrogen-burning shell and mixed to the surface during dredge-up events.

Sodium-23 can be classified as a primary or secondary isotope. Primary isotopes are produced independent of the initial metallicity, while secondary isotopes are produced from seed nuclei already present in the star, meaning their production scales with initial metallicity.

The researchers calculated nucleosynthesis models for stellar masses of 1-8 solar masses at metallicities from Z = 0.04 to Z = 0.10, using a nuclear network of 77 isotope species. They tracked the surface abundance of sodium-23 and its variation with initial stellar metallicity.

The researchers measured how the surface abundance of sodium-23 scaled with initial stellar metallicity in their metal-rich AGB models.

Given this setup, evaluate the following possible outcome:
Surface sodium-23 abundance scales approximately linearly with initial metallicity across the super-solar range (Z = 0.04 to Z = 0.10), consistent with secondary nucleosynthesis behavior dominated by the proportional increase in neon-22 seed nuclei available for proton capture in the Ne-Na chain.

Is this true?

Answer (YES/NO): NO